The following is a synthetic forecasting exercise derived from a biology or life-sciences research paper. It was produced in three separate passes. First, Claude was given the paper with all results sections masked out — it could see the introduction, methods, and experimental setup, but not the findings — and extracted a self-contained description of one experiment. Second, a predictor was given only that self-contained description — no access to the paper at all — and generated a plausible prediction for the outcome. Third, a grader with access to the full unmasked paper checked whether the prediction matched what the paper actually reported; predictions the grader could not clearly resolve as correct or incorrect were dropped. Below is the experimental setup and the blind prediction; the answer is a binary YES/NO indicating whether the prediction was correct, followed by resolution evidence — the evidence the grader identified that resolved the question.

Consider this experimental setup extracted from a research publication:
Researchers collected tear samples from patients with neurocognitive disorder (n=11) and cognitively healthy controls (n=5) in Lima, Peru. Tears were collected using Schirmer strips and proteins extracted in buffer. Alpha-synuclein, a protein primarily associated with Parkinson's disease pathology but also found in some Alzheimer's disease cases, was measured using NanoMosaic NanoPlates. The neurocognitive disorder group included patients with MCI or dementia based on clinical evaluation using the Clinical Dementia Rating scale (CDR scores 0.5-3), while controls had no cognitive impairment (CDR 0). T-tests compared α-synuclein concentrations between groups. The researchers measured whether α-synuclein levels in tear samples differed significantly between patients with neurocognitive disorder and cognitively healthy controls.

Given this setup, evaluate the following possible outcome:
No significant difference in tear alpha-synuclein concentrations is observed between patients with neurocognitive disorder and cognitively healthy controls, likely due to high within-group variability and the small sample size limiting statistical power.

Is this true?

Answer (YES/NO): YES